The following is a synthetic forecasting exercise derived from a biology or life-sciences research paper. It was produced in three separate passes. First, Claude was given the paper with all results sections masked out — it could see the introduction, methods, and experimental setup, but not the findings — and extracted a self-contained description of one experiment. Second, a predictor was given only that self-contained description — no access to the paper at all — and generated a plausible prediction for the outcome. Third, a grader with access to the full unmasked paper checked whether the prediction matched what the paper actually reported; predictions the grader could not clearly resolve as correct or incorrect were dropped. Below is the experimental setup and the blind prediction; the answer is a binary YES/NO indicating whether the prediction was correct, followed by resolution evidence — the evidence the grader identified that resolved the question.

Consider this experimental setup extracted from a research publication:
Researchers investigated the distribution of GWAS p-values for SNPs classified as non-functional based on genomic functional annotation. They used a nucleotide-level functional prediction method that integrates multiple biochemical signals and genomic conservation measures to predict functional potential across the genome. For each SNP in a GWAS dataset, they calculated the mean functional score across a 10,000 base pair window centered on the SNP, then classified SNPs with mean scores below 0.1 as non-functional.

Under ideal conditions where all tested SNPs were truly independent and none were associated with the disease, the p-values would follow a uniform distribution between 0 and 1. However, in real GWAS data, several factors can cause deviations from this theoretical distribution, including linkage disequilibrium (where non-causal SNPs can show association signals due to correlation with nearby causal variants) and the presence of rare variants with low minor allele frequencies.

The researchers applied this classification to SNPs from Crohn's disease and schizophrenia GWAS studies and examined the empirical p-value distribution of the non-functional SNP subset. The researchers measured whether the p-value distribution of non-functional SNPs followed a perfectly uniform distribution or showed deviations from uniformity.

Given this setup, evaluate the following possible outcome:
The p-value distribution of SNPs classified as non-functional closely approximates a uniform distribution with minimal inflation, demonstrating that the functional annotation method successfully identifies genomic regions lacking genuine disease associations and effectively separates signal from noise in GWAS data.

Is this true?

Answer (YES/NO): NO